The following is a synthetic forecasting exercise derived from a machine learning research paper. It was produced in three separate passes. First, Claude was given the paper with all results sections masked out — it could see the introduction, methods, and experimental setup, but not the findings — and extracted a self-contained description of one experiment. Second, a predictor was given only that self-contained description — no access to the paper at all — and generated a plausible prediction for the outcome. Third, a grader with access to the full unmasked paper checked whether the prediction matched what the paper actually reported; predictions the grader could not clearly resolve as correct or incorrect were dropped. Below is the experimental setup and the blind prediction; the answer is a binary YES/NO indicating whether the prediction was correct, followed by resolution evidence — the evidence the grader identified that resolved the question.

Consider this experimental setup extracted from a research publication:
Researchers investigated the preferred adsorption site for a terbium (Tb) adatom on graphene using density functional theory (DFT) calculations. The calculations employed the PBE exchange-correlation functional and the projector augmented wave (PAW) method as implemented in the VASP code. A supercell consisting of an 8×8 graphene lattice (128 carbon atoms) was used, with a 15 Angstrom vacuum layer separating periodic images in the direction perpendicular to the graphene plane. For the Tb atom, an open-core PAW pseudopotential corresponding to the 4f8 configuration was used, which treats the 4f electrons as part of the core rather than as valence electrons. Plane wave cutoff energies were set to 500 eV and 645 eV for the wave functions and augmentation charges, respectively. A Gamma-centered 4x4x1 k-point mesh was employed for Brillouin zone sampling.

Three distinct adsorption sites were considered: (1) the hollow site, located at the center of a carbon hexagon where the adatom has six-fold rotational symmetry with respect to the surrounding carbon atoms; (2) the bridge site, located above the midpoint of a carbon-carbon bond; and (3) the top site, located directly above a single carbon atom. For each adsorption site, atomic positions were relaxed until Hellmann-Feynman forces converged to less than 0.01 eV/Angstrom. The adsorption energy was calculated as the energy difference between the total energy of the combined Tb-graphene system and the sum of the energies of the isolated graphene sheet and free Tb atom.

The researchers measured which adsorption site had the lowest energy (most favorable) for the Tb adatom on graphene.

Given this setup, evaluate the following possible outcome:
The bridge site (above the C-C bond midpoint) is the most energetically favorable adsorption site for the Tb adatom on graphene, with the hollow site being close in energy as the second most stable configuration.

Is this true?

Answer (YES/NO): NO